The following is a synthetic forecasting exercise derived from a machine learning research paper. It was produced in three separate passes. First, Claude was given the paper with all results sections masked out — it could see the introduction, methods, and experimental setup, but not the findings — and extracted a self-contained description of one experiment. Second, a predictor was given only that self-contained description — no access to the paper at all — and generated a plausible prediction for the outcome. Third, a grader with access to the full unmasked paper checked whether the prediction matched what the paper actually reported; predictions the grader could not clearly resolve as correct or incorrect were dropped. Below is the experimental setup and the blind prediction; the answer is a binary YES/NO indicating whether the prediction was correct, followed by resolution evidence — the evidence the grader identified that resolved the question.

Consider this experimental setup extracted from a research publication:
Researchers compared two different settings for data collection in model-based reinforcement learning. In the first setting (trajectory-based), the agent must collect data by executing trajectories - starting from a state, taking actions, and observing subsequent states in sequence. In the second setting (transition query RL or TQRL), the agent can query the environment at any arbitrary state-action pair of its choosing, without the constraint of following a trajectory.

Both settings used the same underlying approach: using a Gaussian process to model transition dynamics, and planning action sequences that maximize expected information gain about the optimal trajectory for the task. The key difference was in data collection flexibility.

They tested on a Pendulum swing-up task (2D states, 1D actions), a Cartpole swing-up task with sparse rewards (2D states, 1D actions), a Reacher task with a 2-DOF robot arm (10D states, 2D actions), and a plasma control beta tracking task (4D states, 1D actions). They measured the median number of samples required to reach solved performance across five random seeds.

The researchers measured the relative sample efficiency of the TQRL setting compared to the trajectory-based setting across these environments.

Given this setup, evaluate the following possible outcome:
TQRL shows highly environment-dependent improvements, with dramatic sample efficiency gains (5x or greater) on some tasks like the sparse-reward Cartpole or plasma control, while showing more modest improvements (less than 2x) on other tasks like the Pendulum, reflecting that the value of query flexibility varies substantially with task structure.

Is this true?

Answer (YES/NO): NO